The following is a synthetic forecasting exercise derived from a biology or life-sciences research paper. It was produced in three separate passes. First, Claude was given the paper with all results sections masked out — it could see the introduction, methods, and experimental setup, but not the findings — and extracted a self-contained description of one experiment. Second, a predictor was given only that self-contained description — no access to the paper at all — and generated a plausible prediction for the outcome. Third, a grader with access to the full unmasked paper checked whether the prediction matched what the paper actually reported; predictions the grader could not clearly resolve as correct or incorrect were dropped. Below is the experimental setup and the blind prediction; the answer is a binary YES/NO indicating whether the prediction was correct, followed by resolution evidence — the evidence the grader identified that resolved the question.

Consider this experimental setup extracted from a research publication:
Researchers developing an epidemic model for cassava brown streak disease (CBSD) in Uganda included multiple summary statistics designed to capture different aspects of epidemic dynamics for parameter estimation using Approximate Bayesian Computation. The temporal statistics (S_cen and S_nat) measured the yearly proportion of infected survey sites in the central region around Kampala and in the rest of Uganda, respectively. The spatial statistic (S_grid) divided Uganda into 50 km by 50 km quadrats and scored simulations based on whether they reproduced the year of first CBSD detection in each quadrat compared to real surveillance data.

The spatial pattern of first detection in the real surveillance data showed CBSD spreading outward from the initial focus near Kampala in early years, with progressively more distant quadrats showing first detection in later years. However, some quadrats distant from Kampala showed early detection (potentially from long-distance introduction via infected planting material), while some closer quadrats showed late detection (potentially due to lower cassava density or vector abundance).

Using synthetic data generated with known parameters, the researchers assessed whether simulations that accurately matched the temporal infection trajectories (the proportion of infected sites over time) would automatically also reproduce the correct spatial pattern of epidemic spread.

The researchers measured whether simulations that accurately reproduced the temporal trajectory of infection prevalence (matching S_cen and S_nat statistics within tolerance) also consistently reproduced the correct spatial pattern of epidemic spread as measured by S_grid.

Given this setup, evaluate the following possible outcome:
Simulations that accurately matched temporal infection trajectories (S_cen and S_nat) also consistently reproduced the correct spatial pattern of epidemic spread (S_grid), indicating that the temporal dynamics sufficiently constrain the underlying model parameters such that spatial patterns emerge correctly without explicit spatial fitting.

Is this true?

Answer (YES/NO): NO